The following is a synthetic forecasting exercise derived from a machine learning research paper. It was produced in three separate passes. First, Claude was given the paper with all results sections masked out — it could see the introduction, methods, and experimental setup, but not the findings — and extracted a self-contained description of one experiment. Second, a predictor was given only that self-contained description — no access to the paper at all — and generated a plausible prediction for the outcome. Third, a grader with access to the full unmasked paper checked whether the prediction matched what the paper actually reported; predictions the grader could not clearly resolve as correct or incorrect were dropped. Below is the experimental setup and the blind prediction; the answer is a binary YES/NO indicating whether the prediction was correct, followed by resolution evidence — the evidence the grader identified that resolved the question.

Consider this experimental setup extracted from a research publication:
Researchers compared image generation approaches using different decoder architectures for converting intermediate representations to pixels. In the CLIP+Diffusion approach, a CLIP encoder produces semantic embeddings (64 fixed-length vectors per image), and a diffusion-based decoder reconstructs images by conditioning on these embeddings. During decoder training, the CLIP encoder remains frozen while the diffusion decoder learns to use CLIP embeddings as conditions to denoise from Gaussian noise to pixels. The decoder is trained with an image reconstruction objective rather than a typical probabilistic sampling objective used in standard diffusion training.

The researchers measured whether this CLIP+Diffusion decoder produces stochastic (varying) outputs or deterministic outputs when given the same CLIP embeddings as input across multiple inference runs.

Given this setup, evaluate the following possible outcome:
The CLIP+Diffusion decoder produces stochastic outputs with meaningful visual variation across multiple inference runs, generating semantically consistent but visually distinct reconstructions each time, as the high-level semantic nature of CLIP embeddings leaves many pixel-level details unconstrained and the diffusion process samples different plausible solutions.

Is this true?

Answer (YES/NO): NO